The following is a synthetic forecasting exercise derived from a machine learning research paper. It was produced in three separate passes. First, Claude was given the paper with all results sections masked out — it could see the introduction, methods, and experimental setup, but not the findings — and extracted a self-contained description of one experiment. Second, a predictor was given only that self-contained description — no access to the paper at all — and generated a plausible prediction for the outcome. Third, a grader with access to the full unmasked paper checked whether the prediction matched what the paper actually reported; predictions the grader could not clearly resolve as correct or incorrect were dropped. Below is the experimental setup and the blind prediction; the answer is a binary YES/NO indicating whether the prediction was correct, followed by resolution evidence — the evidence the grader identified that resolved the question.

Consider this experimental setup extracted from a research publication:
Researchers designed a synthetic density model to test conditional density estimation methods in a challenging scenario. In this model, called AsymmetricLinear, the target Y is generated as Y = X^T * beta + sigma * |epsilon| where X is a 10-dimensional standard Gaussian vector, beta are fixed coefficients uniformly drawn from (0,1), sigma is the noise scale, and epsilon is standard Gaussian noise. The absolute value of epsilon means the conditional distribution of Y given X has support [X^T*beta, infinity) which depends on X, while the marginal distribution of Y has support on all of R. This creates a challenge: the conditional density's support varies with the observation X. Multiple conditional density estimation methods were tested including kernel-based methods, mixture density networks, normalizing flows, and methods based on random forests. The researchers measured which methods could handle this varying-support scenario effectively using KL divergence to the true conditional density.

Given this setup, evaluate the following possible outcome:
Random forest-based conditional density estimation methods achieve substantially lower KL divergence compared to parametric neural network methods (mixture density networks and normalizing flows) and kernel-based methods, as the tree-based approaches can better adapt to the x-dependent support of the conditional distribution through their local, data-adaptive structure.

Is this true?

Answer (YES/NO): NO